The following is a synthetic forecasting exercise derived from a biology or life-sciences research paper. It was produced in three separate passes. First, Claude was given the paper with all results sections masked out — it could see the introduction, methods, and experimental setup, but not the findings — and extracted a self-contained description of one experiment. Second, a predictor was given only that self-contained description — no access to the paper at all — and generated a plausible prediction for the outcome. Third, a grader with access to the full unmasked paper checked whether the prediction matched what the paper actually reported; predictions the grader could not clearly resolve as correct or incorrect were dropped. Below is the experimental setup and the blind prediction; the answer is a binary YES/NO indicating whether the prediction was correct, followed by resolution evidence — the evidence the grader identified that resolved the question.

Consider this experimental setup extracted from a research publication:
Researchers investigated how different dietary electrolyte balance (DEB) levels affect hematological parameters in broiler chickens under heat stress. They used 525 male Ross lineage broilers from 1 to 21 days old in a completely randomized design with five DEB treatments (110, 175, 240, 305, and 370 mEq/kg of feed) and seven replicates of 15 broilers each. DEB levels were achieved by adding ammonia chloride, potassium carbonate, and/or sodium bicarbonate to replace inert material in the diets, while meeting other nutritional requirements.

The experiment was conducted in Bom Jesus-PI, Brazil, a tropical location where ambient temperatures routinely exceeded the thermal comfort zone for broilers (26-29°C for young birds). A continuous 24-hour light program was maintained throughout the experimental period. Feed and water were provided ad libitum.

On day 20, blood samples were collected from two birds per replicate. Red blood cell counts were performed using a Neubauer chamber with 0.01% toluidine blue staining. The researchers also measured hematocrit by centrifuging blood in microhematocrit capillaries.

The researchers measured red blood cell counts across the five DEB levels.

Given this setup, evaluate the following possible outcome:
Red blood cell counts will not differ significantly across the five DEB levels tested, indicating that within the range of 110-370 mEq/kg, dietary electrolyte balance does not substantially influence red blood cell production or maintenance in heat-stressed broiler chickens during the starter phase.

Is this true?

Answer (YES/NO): NO